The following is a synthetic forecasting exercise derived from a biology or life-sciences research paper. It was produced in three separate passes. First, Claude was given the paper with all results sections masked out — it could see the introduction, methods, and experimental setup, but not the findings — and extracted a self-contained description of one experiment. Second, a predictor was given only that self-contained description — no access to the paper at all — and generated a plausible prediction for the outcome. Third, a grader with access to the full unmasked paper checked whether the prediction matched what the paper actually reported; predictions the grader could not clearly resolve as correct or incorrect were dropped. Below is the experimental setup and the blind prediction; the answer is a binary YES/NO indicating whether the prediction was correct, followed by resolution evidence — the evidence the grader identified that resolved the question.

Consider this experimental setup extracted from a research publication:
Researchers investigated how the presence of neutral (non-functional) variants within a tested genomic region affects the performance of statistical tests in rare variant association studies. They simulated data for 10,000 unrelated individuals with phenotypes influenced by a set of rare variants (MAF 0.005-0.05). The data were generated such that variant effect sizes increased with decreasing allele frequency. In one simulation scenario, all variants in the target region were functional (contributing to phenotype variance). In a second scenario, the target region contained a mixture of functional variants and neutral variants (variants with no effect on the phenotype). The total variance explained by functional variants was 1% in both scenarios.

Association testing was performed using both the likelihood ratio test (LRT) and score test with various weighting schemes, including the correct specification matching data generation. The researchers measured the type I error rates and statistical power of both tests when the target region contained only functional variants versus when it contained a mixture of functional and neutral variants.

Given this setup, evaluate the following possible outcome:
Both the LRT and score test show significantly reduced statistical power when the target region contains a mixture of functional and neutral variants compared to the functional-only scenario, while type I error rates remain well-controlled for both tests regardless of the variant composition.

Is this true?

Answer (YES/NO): YES